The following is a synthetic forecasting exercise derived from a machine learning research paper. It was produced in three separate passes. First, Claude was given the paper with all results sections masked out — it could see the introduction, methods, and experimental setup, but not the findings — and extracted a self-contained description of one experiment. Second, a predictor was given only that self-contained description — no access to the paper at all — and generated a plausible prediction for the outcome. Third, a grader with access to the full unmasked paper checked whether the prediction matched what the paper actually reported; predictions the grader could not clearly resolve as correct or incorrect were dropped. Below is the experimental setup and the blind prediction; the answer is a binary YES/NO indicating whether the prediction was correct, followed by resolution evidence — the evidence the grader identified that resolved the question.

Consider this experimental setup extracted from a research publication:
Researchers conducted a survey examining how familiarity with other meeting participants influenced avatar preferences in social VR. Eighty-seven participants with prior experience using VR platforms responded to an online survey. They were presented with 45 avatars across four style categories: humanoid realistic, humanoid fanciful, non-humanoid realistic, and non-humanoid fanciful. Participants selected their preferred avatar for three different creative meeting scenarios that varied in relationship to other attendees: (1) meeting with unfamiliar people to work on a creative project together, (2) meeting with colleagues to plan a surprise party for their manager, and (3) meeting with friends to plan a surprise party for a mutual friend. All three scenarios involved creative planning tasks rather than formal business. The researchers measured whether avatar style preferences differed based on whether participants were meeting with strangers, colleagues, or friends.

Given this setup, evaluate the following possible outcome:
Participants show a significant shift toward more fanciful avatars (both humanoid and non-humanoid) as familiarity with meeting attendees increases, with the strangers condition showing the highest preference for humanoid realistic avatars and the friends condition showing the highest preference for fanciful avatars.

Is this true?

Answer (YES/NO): NO